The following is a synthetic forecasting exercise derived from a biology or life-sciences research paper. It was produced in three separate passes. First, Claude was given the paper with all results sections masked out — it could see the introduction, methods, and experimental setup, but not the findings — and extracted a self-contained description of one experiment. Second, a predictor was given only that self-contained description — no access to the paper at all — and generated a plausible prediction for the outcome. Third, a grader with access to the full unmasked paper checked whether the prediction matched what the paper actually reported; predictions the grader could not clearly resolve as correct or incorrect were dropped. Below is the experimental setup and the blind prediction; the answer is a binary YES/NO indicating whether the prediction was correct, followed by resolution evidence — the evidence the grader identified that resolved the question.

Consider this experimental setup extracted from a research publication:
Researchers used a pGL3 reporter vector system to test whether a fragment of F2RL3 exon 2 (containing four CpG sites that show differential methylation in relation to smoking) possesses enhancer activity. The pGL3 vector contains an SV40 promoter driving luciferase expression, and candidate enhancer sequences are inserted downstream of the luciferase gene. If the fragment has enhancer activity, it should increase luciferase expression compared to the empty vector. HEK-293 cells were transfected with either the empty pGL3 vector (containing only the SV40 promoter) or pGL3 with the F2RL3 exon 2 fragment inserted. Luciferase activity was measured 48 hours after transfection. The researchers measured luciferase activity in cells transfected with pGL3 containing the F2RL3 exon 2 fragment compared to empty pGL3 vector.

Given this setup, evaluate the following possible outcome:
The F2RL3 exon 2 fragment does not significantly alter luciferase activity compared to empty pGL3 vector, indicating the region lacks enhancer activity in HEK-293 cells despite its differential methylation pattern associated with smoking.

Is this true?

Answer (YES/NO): NO